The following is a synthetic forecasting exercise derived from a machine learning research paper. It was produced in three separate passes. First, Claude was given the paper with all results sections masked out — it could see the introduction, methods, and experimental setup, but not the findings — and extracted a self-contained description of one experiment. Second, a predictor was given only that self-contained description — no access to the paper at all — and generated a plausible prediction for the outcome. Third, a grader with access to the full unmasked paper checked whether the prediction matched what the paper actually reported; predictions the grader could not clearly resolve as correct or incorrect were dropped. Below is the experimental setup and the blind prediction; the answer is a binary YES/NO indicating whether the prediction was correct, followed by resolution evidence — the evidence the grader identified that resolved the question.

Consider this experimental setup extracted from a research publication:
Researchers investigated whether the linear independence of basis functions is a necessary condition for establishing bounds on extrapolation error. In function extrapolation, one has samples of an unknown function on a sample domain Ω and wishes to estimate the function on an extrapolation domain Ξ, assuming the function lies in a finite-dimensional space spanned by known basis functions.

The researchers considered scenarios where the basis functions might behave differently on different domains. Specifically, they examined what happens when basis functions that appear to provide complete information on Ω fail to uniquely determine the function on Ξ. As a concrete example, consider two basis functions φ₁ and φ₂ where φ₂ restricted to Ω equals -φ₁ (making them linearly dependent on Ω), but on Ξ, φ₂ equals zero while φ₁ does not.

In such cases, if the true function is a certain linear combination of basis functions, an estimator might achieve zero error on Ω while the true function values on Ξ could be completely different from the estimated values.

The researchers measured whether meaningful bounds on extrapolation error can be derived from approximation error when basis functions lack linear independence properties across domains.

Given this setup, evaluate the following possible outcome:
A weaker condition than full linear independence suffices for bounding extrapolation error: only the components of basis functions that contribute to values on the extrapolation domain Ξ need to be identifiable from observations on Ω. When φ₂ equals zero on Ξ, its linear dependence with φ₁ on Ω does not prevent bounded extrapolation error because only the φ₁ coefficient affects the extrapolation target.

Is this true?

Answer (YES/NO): NO